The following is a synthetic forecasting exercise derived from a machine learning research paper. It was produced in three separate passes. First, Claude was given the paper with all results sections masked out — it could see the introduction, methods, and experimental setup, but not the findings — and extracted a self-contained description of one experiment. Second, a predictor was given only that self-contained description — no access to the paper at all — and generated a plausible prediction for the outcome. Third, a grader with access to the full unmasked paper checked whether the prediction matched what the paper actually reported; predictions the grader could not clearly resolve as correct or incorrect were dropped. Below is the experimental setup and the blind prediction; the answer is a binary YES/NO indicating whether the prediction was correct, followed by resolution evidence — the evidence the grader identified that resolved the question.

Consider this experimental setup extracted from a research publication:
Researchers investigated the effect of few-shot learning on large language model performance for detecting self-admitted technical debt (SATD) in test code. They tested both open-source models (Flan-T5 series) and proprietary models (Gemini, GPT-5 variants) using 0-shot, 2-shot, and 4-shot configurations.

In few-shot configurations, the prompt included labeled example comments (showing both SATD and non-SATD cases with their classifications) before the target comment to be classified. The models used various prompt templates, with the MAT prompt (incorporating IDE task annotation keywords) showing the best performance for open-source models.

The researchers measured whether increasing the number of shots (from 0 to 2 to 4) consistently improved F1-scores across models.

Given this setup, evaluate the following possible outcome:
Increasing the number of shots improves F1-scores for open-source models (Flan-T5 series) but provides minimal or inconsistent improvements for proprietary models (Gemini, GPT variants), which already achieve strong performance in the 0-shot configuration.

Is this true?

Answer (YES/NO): NO